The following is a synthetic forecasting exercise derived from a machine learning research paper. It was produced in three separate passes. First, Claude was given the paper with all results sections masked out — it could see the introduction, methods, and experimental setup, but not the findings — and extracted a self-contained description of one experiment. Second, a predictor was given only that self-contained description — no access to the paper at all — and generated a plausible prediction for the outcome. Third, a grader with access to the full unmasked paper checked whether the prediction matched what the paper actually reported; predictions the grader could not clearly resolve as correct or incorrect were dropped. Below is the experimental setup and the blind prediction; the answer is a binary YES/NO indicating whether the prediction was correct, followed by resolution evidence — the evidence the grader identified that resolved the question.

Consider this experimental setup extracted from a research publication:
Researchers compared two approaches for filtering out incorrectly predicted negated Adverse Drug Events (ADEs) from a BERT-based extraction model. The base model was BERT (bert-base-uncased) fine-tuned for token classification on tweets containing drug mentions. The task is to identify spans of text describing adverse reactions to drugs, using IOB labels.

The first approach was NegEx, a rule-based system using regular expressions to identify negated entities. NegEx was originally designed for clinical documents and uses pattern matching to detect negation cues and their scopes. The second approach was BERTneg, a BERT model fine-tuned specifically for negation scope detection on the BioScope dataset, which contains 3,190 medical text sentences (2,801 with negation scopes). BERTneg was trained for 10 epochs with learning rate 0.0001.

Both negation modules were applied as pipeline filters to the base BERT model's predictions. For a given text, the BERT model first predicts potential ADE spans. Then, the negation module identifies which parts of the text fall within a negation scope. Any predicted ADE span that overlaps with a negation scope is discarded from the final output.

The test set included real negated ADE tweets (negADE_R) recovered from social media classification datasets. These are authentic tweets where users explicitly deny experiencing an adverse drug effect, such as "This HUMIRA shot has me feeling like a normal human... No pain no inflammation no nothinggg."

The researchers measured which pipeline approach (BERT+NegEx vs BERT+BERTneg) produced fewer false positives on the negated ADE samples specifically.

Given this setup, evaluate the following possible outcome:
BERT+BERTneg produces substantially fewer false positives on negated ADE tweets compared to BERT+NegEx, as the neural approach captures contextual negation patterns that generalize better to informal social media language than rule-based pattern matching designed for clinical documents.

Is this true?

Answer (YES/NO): NO